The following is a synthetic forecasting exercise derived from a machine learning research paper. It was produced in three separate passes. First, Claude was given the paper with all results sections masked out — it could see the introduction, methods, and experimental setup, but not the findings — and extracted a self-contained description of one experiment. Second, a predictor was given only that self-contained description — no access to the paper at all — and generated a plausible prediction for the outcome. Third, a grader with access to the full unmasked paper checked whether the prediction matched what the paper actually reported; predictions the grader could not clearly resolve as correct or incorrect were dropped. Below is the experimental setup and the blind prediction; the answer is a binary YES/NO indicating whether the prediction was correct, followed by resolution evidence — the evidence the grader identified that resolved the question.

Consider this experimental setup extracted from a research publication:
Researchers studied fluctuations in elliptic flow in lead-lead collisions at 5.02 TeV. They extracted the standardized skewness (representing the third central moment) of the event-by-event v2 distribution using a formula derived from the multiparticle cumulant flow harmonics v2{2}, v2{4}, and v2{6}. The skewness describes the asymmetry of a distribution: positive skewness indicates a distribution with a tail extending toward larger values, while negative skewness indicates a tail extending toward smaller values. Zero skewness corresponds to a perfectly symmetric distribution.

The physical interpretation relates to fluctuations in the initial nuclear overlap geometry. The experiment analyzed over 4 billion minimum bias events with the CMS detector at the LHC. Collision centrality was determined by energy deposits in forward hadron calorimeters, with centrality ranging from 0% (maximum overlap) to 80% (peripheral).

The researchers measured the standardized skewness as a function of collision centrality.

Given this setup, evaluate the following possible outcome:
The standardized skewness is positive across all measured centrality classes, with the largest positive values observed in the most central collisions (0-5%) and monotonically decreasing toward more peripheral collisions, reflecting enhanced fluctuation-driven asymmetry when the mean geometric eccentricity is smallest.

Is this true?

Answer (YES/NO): NO